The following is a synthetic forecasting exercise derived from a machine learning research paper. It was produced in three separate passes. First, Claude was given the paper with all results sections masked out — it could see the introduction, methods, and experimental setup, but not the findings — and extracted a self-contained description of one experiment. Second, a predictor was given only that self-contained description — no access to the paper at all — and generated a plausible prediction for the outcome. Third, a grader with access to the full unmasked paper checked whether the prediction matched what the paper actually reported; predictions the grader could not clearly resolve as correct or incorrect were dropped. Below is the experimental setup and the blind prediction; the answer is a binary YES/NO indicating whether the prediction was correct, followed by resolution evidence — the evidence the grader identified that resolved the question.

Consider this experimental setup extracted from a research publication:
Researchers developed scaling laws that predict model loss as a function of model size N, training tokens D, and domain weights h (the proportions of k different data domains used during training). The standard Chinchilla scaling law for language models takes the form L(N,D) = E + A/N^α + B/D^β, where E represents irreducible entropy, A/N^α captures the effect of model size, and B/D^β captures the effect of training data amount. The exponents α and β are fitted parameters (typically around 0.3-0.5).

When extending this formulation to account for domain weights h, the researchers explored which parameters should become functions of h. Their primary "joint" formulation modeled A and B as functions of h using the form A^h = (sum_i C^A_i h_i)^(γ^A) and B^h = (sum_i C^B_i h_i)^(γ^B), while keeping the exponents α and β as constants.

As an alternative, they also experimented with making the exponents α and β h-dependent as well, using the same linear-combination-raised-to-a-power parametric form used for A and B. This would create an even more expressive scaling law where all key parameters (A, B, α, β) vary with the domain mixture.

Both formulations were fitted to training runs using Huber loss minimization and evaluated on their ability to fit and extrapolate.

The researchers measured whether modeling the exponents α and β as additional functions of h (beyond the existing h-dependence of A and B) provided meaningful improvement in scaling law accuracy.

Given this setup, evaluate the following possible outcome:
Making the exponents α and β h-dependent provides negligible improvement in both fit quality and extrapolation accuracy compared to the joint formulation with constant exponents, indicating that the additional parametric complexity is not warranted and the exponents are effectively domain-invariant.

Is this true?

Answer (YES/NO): YES